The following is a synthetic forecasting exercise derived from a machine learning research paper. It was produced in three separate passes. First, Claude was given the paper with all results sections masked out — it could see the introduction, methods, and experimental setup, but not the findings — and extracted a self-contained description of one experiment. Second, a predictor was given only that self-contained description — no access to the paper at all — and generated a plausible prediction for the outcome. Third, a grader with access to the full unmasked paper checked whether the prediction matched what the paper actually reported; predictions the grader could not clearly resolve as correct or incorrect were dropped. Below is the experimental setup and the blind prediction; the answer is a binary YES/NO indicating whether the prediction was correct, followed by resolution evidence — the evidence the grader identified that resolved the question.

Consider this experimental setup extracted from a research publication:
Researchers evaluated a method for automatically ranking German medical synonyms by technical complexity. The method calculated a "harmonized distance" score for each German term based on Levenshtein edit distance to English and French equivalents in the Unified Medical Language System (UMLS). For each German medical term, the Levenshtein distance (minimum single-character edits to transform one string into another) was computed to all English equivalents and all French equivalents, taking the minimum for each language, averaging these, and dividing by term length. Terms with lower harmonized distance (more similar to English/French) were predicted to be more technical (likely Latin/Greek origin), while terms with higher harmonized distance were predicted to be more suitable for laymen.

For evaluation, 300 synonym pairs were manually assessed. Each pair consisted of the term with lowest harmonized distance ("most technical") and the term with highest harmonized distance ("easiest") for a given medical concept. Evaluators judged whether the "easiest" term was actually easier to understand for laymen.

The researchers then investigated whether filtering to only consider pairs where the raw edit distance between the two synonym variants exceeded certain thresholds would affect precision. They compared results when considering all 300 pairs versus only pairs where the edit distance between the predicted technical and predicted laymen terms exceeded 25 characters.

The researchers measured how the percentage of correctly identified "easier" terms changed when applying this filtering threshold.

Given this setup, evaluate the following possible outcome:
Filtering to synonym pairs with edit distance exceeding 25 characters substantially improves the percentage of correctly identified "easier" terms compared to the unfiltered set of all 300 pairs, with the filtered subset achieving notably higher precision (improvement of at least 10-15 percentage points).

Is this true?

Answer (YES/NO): YES